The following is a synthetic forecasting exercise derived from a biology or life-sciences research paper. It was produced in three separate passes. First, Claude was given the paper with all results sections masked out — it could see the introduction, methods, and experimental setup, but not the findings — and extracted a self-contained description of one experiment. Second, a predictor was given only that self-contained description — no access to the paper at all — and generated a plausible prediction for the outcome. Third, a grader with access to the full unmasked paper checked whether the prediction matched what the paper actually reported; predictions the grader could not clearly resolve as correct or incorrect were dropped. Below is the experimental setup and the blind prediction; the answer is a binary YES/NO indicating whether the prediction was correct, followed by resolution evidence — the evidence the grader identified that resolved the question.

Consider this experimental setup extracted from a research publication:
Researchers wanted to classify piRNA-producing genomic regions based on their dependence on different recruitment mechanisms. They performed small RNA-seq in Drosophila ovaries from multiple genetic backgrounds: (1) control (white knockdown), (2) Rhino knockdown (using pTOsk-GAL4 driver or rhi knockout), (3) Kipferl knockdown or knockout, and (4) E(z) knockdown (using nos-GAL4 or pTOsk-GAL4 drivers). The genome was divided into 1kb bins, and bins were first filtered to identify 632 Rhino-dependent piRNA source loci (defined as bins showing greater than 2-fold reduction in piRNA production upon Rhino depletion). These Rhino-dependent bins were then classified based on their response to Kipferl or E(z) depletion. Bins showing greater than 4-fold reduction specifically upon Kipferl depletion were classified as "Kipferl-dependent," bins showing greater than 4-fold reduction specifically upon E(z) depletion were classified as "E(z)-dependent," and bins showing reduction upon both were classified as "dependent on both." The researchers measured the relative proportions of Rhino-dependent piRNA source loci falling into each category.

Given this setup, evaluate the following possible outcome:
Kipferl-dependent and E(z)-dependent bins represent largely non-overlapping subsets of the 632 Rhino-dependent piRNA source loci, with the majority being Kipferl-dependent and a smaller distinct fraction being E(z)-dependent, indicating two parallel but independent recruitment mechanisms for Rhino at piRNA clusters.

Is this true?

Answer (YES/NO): YES